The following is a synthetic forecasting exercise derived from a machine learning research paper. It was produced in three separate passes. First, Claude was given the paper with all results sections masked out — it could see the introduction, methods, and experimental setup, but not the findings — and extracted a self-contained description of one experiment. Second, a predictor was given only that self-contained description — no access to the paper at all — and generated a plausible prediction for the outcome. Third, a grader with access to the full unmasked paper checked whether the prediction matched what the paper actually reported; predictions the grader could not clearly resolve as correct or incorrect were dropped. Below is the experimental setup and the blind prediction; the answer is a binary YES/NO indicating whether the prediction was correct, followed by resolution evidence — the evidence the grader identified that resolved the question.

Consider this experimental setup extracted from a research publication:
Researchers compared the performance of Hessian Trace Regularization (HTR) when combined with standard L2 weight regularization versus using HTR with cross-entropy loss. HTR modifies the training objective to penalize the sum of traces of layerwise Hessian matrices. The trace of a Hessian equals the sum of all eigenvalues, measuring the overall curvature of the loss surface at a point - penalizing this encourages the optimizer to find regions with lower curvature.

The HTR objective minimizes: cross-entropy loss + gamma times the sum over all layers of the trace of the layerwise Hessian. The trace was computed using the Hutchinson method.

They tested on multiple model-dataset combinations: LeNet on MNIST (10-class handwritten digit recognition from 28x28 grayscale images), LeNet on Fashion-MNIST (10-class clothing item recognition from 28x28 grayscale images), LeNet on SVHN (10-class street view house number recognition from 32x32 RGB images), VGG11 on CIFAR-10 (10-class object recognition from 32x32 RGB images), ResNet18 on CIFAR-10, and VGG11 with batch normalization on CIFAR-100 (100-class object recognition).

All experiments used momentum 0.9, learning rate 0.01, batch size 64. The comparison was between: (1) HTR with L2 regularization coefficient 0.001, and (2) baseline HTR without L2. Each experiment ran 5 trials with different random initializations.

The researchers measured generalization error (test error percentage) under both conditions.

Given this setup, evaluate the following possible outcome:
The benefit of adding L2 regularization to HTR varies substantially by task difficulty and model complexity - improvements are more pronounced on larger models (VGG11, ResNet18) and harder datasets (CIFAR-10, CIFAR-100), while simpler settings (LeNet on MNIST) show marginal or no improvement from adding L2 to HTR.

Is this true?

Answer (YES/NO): NO